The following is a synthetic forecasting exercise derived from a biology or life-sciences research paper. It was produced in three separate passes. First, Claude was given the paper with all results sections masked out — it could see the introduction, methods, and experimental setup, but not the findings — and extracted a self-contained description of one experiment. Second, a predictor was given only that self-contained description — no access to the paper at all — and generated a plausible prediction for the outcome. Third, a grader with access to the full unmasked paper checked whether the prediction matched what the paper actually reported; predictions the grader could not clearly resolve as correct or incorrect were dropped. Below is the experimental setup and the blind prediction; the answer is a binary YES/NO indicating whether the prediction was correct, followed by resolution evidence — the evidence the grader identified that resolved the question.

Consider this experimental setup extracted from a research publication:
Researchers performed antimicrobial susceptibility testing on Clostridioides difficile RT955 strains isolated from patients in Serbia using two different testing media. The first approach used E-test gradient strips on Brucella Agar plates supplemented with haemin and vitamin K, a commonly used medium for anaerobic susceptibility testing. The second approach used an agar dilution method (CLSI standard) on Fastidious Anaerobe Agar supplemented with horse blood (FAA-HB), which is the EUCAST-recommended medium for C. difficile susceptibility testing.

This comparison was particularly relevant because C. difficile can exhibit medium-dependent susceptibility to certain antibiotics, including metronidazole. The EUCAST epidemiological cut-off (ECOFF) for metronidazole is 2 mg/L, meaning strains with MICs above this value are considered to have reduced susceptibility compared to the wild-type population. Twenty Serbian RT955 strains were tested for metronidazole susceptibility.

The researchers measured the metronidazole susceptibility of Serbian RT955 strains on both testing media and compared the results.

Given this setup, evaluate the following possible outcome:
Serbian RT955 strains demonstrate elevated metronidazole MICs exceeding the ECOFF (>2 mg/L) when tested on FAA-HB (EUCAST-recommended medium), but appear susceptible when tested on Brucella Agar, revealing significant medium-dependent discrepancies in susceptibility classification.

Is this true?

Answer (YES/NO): NO